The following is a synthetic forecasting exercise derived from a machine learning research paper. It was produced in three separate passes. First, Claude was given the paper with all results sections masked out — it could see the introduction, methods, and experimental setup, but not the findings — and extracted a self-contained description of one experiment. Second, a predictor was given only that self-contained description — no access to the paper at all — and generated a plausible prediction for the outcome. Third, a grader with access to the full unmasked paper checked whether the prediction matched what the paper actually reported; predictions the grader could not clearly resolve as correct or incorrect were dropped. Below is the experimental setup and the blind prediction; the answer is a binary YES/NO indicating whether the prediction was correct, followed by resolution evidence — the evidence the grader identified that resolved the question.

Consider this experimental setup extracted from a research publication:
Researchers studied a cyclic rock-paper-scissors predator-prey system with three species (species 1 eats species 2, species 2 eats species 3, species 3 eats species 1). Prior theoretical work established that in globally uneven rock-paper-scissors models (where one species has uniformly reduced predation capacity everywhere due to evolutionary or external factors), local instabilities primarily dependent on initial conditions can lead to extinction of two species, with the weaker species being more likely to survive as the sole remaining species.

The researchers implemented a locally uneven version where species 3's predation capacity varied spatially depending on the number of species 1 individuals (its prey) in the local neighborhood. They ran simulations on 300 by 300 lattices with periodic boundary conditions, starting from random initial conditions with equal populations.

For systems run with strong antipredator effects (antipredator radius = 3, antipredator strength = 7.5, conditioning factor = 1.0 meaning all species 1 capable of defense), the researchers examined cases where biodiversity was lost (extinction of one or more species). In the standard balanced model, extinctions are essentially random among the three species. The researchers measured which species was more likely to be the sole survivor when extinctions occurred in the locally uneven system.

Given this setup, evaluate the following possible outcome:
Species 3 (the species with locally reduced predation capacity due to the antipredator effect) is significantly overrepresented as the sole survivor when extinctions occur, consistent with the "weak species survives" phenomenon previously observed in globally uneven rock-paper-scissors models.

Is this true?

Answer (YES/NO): NO